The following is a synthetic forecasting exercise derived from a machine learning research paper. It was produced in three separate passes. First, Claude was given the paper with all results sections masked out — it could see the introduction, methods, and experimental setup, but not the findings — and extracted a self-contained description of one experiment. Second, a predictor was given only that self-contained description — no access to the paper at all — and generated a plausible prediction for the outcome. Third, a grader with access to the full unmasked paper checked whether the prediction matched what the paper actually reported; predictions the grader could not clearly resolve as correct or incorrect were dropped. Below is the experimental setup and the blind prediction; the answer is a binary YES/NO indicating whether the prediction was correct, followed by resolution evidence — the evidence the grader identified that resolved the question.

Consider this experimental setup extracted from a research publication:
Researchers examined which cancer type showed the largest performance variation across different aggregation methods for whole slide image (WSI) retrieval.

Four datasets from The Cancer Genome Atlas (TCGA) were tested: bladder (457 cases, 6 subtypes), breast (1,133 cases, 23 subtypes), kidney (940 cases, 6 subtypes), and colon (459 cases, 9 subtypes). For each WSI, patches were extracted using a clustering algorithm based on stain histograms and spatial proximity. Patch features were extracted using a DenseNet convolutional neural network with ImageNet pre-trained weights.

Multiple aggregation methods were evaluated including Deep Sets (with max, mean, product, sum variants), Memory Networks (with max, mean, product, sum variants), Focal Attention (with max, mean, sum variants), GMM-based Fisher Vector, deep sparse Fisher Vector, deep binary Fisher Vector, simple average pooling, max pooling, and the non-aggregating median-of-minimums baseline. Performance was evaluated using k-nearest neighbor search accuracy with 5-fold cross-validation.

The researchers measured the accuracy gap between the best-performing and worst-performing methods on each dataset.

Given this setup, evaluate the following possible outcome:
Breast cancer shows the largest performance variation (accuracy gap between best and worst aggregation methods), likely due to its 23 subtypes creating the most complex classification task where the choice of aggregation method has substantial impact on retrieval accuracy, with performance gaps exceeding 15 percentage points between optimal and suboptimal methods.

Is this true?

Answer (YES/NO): NO